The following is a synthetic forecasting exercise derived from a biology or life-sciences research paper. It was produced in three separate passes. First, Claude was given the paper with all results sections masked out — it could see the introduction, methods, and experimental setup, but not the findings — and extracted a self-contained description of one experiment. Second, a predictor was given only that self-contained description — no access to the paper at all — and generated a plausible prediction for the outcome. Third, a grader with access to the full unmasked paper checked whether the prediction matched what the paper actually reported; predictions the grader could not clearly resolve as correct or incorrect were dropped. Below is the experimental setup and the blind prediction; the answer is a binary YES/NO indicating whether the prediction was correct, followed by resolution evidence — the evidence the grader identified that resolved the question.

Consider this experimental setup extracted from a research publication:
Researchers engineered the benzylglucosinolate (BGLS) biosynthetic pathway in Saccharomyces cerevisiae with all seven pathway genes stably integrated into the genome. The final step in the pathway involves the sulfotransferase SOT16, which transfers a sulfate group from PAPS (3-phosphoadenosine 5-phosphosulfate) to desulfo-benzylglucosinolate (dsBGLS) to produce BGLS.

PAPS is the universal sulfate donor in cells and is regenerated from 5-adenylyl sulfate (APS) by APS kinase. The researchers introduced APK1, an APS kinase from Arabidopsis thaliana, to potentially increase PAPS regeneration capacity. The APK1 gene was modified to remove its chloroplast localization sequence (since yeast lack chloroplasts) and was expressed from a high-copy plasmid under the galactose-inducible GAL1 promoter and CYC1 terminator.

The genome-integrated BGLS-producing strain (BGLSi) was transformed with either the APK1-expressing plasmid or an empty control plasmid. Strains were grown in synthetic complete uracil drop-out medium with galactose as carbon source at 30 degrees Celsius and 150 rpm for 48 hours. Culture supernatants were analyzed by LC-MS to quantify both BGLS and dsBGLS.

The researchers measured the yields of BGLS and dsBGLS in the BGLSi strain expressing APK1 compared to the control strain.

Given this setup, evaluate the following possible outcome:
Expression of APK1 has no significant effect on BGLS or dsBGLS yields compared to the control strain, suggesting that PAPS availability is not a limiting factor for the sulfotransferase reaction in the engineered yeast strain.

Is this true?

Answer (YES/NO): NO